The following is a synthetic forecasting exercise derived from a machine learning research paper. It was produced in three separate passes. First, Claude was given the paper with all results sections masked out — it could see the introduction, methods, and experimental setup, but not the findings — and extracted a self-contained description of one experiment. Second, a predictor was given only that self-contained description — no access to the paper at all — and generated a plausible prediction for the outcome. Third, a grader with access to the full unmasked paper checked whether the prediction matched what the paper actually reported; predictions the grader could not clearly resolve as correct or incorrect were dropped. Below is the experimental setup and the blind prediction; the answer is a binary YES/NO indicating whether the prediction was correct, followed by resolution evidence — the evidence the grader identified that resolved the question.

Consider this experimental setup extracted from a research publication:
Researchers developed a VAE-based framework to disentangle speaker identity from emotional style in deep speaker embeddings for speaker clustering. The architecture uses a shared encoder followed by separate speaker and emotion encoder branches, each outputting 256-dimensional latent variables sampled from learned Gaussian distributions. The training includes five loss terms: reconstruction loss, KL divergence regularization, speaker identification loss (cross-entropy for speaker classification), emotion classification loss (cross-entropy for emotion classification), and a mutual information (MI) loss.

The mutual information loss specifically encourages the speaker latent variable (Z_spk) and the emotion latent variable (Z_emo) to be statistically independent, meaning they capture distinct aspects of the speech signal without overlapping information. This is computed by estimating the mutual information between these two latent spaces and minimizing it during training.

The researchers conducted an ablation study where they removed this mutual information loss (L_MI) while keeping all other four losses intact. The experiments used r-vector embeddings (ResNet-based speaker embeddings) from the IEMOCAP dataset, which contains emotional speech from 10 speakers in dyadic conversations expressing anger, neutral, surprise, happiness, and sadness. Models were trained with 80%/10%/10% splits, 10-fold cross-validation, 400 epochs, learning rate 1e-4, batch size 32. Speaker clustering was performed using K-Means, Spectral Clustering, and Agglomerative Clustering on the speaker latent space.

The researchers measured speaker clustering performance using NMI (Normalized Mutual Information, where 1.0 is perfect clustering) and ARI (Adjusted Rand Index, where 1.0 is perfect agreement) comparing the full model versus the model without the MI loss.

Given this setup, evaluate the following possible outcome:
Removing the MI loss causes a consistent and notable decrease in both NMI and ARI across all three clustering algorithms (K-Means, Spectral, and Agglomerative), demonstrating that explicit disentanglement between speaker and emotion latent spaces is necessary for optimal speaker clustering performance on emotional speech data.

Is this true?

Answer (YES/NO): YES